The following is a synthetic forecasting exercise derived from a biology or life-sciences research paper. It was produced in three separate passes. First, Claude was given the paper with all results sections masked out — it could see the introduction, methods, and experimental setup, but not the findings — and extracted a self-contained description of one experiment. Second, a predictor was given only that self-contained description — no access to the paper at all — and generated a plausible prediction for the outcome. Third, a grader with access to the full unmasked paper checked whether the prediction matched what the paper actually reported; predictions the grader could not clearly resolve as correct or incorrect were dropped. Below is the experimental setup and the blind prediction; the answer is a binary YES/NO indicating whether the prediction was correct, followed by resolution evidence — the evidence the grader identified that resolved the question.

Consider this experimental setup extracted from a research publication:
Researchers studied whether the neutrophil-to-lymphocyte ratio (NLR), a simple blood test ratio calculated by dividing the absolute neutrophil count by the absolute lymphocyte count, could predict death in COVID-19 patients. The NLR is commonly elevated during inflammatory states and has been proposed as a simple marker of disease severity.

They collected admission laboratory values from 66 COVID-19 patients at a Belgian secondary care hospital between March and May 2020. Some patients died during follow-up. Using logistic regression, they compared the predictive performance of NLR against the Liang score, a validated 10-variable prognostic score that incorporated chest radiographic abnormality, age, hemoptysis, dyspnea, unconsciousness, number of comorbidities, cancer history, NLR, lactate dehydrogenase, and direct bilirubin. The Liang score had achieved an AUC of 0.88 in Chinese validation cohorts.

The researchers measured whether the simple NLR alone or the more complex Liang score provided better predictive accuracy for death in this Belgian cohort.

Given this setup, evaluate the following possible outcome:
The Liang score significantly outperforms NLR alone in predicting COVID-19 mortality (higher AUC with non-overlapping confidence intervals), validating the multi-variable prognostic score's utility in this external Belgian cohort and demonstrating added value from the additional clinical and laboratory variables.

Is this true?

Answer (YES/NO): NO